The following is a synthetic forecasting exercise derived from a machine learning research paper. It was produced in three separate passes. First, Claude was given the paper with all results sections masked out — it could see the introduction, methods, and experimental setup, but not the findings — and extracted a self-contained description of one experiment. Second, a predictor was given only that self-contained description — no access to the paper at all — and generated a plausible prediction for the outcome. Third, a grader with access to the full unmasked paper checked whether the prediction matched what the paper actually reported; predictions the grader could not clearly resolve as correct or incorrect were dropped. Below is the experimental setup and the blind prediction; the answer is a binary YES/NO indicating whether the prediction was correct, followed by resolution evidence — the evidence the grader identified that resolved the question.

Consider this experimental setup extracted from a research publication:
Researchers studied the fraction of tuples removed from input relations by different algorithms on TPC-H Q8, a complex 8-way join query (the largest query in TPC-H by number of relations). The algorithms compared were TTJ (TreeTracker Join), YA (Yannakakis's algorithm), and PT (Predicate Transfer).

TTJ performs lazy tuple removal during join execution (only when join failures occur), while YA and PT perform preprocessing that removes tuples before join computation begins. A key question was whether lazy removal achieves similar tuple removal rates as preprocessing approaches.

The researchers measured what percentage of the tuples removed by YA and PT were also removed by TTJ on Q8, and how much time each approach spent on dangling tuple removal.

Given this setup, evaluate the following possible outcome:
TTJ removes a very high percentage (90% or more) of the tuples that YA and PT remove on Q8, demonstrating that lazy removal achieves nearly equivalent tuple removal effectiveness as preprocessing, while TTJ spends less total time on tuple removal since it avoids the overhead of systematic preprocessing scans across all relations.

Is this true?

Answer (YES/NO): YES